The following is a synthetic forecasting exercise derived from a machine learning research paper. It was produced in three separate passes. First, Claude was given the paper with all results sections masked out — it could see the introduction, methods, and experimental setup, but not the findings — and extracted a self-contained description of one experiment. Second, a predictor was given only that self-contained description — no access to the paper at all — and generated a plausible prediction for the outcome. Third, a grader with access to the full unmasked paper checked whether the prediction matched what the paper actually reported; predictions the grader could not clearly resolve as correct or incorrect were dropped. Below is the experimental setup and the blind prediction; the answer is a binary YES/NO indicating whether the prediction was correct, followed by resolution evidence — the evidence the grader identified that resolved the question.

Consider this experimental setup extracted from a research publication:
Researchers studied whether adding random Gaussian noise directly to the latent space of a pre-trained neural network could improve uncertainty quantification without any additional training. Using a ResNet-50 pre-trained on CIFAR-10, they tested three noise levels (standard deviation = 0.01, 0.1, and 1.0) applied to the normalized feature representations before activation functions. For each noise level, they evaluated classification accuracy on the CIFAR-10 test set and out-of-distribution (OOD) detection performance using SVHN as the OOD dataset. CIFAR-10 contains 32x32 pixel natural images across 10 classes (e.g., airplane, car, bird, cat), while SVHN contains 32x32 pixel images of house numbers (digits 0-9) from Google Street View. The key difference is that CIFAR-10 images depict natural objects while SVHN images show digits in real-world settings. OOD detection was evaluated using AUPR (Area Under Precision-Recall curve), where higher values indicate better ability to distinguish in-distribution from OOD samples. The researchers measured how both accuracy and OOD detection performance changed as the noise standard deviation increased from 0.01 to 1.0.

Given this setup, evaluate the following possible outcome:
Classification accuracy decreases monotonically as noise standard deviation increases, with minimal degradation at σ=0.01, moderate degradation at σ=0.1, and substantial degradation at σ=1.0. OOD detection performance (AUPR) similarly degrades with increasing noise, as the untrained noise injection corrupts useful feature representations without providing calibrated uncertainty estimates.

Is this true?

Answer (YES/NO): NO